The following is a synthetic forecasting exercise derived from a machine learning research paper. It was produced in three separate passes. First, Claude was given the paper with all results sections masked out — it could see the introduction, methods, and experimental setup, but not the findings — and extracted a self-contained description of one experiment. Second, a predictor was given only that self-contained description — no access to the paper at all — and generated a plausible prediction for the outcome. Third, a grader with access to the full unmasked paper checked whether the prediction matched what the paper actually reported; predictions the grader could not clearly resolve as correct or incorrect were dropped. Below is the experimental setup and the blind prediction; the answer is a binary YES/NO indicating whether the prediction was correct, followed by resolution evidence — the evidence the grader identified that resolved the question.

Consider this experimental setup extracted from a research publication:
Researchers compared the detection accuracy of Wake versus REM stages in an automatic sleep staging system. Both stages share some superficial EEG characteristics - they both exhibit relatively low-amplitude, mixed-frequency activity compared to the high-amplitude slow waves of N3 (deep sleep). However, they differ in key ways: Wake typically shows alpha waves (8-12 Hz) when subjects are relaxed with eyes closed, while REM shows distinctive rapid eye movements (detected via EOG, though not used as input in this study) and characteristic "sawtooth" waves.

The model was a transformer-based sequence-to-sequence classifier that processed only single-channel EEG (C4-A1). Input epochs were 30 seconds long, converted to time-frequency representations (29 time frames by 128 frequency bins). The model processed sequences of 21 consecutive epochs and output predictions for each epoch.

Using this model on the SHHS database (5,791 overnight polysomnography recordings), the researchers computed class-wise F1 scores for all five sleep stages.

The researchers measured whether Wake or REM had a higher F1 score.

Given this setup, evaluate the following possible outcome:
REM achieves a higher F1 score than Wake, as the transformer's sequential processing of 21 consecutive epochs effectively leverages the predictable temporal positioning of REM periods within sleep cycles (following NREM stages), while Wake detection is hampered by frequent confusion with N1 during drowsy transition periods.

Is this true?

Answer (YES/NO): NO